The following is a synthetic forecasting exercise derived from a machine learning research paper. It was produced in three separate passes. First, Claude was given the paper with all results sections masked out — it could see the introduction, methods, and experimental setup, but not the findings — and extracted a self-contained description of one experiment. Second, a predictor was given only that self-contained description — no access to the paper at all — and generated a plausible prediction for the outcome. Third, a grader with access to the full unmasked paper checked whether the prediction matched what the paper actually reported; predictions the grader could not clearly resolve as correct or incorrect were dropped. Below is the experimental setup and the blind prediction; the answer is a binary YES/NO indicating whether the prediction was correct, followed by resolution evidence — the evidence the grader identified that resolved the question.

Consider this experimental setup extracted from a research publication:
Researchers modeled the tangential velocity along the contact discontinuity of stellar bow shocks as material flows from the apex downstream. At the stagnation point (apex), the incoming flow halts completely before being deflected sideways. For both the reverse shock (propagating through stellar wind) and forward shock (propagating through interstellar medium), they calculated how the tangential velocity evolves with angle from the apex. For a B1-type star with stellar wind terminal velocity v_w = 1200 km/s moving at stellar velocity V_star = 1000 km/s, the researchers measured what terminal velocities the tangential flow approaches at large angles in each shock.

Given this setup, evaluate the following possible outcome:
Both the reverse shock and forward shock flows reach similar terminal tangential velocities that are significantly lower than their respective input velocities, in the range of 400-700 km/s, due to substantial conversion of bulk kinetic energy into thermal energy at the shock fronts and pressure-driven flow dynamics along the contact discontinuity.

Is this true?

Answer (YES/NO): NO